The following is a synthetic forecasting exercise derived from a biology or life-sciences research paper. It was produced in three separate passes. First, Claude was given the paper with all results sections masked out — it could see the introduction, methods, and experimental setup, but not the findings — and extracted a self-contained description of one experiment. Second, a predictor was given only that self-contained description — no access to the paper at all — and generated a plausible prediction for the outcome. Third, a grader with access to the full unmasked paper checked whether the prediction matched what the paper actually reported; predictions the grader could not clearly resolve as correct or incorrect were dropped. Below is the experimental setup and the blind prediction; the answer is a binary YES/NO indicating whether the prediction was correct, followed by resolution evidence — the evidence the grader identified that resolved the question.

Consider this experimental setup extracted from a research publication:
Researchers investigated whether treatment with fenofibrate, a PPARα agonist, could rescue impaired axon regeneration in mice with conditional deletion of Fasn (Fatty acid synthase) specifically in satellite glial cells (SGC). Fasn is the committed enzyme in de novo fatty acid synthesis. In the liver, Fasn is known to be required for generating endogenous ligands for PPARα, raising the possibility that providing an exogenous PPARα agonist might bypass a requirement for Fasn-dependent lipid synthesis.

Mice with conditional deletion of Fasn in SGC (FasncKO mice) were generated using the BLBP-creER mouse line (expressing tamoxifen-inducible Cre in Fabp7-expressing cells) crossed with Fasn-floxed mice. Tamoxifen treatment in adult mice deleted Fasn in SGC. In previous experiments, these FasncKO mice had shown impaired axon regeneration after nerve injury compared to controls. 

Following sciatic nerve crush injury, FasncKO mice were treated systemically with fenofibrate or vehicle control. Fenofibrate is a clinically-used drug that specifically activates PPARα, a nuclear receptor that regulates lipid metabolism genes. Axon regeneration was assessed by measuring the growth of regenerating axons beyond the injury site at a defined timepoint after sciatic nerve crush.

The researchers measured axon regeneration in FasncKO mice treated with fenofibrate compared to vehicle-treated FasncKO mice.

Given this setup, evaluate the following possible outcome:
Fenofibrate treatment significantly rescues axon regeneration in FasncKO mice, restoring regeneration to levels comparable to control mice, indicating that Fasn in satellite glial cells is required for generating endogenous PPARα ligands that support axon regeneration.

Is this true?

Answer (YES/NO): YES